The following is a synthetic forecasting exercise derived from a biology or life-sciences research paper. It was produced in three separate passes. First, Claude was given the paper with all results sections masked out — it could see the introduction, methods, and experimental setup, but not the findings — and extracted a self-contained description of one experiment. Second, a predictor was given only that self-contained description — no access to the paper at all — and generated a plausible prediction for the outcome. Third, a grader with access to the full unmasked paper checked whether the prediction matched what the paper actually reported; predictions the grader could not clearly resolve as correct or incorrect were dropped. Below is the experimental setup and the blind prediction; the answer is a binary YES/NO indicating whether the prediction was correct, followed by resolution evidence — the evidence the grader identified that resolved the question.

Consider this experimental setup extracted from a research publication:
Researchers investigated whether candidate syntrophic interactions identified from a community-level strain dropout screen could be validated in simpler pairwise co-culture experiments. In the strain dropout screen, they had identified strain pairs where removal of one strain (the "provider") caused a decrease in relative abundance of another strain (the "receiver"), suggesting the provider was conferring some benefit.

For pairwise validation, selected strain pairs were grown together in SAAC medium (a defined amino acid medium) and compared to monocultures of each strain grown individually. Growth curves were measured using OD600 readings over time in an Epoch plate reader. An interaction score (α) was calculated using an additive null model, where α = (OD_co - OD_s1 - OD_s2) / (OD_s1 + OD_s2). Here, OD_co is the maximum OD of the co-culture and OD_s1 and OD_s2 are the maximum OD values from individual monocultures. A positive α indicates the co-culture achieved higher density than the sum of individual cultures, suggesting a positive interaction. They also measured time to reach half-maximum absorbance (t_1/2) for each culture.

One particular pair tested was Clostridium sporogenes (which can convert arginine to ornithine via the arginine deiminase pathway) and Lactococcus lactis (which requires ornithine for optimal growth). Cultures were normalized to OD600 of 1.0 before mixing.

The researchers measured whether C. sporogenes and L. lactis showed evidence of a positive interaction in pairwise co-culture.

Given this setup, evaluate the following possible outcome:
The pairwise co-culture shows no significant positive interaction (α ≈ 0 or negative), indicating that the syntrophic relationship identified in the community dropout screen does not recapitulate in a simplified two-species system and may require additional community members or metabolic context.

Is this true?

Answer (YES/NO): NO